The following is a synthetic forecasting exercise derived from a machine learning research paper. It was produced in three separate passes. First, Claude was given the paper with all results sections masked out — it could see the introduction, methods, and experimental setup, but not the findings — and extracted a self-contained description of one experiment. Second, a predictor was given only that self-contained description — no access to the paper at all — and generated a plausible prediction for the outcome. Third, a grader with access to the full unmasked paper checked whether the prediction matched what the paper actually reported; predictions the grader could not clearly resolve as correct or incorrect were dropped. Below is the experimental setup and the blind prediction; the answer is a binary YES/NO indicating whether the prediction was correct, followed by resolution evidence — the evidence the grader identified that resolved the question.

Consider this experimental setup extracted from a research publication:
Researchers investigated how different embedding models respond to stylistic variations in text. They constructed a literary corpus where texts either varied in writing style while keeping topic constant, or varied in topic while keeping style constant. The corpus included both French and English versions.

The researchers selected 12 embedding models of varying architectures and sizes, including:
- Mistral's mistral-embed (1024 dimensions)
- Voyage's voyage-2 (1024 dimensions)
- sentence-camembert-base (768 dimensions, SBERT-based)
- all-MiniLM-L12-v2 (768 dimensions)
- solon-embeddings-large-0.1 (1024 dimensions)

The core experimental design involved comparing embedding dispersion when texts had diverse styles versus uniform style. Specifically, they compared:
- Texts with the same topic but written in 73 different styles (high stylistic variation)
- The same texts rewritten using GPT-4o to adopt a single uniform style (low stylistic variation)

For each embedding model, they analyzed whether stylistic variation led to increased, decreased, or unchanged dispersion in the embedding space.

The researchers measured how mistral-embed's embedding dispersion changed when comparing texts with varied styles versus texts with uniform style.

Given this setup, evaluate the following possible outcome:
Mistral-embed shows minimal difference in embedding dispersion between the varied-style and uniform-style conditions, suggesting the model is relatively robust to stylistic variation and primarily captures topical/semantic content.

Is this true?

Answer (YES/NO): NO